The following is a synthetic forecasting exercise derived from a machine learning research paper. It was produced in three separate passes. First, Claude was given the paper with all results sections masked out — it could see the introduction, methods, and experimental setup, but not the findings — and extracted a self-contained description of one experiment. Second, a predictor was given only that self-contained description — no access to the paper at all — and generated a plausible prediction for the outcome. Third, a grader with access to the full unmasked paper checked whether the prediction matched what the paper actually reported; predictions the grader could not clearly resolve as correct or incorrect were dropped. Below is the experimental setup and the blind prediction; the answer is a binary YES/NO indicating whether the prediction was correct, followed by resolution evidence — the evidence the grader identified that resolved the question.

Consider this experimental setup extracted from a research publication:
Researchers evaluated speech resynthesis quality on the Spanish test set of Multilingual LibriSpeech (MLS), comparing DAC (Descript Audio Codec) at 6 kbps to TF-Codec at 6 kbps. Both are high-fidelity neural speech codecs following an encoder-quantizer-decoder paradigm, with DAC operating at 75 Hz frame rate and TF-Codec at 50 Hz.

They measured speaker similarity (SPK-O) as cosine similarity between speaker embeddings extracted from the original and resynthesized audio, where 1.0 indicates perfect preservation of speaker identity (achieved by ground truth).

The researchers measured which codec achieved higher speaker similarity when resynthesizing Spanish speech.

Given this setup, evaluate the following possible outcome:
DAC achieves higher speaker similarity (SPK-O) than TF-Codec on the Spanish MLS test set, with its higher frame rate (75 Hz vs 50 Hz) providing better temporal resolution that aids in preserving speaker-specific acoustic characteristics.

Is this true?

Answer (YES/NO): YES